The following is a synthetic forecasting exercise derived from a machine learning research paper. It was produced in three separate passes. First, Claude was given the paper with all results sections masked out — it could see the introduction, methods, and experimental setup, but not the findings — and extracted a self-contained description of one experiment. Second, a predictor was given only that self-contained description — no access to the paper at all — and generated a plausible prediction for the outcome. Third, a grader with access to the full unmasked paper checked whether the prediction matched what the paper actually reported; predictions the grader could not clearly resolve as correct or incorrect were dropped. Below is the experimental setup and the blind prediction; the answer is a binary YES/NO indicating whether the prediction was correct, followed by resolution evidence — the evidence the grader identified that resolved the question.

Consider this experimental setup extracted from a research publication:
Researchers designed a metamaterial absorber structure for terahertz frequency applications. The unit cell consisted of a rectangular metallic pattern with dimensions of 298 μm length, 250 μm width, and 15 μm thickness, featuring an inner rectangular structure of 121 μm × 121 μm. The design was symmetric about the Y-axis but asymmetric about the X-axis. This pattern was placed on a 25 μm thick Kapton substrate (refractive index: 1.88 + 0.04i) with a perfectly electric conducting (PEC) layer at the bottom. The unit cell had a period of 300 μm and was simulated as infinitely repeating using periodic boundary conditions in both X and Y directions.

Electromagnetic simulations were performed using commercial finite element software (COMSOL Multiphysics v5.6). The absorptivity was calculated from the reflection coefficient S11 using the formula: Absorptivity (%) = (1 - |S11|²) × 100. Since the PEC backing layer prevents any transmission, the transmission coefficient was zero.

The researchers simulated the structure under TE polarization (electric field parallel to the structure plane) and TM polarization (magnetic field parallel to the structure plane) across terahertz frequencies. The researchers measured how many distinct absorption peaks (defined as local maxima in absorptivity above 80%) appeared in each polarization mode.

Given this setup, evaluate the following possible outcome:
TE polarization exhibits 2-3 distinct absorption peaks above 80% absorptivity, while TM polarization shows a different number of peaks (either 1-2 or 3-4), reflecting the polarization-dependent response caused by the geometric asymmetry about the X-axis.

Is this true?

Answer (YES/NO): YES